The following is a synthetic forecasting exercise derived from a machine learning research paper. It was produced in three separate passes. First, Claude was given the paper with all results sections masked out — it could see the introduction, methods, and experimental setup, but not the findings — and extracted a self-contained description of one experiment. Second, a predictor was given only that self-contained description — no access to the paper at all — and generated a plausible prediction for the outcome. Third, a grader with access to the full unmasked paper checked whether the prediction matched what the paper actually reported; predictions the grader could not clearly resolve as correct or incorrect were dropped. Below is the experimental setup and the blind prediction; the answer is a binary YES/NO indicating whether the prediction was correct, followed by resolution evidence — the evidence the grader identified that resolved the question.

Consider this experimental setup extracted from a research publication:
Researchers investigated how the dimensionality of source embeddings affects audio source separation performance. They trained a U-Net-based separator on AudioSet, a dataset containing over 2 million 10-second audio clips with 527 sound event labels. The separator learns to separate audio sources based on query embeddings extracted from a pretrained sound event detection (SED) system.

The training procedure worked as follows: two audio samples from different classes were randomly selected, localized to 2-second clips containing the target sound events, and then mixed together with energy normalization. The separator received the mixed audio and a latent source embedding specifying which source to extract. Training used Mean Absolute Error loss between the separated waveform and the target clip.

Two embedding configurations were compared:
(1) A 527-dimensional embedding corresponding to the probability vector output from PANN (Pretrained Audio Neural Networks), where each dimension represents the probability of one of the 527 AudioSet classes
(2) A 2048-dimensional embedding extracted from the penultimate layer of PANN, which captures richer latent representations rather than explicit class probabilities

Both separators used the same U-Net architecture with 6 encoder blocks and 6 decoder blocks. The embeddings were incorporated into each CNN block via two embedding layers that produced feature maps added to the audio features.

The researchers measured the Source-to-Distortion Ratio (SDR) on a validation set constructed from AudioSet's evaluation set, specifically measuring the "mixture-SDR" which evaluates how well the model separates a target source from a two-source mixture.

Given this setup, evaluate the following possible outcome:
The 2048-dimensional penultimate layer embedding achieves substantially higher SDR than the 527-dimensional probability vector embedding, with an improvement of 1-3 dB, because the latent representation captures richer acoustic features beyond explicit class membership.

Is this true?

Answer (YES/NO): YES